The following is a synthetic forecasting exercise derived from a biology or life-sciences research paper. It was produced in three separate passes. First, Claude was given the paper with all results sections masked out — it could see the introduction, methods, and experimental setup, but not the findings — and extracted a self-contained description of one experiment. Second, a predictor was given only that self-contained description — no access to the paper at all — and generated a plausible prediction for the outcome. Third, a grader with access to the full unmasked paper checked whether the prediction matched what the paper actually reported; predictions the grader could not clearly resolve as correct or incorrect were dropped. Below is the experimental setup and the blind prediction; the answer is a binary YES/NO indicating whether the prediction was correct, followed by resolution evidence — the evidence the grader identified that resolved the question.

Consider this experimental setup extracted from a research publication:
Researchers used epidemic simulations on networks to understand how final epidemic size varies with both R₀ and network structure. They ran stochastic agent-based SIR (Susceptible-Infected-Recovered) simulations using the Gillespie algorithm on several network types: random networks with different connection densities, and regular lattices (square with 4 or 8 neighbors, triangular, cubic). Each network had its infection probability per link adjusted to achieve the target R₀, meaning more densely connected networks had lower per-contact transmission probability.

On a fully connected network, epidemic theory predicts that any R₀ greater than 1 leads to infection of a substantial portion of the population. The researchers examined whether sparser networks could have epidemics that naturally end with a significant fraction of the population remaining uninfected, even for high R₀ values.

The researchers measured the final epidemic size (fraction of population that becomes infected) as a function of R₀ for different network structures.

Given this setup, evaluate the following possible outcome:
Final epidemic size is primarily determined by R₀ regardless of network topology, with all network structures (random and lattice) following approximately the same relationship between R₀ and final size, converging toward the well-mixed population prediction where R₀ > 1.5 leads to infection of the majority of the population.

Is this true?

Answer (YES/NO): NO